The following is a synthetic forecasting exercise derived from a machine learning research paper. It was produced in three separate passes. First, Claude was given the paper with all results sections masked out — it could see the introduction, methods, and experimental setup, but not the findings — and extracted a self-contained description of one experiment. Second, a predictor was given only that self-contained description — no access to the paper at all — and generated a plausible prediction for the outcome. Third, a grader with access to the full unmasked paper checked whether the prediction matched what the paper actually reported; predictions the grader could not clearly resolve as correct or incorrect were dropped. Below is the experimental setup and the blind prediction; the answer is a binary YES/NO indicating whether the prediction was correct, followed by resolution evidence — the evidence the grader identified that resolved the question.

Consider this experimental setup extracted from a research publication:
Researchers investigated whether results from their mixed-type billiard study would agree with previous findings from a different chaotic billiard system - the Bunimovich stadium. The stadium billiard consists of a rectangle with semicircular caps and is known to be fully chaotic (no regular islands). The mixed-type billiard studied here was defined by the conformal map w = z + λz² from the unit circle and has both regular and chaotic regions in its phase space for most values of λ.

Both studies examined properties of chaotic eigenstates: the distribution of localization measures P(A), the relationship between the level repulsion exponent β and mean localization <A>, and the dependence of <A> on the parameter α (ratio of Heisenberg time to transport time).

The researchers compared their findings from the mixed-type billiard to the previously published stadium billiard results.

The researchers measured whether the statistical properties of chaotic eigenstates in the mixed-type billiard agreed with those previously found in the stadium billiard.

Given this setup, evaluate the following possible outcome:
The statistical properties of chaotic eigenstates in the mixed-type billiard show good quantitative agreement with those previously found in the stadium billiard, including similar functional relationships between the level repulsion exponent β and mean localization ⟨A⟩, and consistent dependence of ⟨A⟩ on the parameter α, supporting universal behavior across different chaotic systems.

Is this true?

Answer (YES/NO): NO